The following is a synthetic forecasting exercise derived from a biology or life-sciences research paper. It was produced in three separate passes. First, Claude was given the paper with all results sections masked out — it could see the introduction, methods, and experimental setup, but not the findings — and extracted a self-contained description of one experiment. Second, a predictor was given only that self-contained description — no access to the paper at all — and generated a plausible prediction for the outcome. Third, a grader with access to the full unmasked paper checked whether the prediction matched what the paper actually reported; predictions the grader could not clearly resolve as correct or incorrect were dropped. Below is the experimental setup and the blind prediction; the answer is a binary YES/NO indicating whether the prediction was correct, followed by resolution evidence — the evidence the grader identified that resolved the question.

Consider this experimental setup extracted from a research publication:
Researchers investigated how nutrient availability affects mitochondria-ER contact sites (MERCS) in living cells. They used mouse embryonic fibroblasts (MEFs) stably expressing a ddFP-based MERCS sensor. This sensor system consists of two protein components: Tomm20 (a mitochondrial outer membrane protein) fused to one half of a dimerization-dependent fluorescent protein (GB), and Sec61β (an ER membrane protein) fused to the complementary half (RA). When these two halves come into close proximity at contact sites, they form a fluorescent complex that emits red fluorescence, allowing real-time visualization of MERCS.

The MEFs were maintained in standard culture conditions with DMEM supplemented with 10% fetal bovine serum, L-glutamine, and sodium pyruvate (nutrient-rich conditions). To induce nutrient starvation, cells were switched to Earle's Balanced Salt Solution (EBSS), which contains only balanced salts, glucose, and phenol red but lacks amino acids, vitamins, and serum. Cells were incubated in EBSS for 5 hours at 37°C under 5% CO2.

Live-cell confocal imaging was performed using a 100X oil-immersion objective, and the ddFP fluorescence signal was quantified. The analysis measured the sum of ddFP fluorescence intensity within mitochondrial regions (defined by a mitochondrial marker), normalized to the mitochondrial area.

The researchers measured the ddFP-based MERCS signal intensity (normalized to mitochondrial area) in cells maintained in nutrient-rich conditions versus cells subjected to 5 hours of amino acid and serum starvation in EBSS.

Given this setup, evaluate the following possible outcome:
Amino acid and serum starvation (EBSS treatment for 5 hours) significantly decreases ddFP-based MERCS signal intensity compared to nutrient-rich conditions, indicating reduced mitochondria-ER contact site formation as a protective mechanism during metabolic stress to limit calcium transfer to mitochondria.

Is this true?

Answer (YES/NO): NO